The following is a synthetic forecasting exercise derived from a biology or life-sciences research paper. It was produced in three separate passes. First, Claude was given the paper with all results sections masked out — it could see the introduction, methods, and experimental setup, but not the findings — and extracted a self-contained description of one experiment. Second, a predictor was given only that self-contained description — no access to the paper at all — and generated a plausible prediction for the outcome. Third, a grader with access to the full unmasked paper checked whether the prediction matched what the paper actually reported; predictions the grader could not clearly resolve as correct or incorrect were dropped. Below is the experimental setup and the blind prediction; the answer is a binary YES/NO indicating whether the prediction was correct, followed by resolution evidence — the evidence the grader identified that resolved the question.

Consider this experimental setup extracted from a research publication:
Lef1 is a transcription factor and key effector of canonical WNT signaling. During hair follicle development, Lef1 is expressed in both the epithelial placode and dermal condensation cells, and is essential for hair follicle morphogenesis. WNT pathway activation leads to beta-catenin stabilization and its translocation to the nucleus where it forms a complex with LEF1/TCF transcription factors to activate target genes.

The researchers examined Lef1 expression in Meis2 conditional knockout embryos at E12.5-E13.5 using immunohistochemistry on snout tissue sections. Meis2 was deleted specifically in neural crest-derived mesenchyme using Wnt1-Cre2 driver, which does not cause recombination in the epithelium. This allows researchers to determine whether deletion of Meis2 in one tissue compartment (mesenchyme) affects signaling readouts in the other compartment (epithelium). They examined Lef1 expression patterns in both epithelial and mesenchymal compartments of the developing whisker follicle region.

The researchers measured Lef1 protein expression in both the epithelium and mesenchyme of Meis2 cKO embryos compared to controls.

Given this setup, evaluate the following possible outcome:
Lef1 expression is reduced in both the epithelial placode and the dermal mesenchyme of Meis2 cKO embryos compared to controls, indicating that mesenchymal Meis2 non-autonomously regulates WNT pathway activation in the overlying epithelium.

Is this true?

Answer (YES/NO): NO